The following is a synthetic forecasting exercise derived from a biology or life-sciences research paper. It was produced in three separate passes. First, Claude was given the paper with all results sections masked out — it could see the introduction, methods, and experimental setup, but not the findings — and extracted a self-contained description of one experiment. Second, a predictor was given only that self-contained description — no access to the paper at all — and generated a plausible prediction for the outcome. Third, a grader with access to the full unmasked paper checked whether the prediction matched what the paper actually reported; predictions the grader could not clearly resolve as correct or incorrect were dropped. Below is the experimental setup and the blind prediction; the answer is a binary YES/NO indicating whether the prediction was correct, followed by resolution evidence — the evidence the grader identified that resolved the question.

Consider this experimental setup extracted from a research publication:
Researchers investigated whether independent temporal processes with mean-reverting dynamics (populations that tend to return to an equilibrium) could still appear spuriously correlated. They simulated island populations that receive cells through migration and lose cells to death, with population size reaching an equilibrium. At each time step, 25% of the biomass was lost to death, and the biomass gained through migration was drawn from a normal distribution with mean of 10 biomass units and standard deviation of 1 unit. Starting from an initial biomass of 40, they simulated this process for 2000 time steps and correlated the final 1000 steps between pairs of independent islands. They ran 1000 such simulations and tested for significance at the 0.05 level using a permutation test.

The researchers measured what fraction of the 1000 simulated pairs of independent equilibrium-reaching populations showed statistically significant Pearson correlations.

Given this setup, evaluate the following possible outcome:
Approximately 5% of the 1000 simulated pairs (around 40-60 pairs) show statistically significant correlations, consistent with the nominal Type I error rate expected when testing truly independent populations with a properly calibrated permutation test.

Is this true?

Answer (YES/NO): NO